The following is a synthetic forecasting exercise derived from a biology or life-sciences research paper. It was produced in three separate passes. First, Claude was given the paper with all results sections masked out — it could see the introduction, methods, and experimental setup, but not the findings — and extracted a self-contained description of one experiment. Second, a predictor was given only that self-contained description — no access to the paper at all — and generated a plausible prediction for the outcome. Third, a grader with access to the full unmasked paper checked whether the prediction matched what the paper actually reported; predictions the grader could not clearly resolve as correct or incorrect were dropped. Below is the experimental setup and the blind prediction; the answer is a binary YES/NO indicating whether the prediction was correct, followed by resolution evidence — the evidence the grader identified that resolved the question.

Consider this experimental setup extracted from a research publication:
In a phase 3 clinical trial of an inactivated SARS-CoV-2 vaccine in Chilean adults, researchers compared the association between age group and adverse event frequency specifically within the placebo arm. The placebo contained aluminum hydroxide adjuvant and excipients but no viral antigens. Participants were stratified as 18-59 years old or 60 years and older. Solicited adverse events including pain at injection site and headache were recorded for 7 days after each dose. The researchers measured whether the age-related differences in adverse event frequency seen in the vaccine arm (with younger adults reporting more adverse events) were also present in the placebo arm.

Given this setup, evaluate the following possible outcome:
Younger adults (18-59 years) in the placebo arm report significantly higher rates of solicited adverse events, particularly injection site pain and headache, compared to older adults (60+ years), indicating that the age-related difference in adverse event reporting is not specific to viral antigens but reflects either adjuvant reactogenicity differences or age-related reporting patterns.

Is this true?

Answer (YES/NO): NO